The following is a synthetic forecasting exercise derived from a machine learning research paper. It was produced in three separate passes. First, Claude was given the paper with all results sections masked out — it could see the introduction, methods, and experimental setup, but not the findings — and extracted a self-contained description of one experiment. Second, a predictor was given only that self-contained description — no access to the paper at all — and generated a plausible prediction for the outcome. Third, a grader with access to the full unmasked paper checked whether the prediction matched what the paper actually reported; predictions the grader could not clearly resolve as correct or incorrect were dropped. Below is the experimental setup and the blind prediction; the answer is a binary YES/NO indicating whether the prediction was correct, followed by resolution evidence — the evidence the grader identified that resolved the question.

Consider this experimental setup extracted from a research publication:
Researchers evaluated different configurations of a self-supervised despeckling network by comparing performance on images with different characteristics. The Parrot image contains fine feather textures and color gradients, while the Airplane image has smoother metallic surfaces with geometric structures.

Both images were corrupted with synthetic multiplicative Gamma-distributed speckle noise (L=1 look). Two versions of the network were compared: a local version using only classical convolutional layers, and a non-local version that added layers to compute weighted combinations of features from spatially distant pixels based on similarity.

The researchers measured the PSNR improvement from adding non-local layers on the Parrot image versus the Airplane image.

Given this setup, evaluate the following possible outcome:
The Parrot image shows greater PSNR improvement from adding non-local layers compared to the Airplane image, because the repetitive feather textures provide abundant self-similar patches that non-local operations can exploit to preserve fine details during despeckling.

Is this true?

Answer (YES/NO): YES